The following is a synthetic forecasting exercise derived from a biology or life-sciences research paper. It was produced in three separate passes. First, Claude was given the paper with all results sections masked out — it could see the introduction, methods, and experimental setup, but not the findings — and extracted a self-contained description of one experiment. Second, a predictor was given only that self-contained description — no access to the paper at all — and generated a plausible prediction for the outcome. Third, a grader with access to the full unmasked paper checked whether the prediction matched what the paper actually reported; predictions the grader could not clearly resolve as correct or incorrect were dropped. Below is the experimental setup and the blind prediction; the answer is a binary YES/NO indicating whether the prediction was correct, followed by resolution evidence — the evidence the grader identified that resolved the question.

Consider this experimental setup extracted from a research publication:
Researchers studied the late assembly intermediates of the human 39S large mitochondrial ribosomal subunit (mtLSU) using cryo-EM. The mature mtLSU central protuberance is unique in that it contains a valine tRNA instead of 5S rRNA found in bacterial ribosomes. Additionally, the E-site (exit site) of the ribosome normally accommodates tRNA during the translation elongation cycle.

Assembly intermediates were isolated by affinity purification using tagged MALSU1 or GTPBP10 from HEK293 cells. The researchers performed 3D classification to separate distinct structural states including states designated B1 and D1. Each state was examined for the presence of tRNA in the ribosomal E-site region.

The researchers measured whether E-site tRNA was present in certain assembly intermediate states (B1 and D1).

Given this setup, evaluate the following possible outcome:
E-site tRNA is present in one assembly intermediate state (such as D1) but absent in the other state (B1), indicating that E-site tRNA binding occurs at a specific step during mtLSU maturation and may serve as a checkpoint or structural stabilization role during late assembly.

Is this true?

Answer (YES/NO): NO